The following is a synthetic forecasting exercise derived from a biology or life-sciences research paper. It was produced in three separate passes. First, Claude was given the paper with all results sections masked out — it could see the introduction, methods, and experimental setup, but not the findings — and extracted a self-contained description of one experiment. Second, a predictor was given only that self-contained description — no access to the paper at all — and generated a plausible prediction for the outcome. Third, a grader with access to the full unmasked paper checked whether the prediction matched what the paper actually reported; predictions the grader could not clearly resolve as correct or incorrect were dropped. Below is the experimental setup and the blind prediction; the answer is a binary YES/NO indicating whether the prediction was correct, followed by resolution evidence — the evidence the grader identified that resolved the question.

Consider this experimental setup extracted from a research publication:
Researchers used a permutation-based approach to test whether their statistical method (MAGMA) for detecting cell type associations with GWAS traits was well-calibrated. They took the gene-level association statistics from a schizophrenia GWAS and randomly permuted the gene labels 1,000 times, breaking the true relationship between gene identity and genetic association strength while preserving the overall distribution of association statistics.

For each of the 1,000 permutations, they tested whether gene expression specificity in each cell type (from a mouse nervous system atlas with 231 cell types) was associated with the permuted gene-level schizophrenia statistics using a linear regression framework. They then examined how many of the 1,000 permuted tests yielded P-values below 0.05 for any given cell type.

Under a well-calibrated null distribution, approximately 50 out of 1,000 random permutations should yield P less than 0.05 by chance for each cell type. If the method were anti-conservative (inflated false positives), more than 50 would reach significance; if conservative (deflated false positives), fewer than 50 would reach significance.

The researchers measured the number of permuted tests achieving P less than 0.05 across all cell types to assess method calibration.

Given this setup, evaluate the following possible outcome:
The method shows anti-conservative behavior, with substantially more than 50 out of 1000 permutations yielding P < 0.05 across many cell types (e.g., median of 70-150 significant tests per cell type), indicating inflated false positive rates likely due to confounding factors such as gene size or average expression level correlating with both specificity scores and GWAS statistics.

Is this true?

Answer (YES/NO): NO